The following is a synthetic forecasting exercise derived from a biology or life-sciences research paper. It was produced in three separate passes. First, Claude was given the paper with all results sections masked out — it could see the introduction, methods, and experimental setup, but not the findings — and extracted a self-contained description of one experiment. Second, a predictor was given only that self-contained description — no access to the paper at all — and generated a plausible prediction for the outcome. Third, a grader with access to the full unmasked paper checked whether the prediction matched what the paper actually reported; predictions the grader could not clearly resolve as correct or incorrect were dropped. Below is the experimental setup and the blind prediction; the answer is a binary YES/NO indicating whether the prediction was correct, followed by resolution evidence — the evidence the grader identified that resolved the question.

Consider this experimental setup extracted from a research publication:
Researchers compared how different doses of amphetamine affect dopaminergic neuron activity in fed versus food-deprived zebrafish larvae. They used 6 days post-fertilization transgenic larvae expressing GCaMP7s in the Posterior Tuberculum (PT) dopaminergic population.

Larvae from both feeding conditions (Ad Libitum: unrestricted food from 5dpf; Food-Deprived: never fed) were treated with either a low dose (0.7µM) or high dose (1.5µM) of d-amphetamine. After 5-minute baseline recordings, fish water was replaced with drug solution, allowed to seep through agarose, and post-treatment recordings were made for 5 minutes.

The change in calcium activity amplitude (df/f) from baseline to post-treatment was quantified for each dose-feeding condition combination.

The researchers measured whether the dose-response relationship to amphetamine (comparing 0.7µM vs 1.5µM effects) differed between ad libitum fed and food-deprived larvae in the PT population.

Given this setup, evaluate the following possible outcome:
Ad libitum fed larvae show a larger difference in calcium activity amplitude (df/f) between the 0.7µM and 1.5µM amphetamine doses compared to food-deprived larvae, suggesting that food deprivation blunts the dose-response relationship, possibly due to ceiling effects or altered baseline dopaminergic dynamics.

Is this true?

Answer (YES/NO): YES